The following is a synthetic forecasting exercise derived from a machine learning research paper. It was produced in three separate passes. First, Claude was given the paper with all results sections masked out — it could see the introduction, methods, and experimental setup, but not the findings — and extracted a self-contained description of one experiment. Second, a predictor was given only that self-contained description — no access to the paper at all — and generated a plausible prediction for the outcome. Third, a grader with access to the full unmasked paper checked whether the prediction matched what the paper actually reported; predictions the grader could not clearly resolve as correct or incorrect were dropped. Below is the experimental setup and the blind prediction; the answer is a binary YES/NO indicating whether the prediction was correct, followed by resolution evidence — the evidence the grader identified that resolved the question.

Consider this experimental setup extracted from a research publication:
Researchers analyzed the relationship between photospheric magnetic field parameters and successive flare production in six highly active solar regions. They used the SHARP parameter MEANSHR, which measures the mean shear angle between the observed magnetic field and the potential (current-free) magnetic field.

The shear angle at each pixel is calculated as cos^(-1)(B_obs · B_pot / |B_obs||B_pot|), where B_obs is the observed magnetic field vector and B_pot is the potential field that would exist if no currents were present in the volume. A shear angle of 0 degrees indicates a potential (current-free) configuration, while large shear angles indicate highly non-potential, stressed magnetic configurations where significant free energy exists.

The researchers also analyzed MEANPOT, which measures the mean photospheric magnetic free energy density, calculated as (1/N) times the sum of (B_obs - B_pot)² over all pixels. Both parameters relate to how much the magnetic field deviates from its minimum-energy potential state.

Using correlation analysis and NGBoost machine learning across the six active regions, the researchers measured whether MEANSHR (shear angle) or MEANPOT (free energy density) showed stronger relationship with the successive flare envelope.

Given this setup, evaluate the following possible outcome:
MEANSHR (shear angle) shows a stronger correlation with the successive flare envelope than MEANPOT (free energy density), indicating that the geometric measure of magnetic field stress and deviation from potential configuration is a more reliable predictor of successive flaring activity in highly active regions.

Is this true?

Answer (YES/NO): NO